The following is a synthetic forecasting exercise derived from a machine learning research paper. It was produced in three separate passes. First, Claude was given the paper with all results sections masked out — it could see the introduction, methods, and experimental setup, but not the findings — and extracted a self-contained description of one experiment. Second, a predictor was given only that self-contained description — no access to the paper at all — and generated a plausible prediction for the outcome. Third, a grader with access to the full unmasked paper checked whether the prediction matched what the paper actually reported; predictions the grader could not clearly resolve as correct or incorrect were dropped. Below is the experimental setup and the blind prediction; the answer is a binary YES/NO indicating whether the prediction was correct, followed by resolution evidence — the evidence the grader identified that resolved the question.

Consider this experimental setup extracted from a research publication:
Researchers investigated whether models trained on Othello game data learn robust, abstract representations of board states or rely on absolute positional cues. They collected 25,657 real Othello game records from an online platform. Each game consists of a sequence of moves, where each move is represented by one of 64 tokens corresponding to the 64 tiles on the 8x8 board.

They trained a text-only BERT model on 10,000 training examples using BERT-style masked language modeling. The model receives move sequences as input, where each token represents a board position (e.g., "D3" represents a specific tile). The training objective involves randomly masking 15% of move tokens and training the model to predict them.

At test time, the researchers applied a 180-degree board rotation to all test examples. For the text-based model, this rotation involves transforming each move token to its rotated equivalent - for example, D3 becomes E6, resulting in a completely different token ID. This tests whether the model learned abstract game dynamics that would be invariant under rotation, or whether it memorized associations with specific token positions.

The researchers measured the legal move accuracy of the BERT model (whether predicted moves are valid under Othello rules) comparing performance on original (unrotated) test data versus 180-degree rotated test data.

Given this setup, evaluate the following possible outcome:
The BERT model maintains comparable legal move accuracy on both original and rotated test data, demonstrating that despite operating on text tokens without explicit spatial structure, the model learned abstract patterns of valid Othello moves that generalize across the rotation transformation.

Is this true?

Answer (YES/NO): YES